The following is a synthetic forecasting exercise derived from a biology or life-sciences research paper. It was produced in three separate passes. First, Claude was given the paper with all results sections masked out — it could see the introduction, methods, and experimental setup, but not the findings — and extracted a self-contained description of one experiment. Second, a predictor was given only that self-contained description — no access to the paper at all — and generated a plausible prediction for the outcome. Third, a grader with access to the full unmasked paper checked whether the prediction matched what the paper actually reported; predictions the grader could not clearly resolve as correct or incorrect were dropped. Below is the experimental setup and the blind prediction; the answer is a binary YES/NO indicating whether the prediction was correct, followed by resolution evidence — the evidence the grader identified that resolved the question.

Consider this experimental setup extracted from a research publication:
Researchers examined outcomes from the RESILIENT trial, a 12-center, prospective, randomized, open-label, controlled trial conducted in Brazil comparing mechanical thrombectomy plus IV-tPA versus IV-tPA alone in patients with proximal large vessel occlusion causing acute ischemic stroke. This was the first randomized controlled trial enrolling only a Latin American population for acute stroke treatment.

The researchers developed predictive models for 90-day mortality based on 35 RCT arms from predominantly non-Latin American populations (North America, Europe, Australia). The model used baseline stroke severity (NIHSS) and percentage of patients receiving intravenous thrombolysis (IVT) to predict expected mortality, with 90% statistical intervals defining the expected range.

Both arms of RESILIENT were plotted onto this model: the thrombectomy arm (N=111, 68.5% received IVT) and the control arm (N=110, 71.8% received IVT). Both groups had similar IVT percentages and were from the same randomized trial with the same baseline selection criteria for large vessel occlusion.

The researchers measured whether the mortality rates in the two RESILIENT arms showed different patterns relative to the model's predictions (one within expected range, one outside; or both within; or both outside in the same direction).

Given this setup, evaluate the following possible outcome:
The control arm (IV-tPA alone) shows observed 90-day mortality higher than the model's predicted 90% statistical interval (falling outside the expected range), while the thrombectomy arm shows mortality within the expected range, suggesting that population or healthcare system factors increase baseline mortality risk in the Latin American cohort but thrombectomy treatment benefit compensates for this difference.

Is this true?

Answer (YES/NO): YES